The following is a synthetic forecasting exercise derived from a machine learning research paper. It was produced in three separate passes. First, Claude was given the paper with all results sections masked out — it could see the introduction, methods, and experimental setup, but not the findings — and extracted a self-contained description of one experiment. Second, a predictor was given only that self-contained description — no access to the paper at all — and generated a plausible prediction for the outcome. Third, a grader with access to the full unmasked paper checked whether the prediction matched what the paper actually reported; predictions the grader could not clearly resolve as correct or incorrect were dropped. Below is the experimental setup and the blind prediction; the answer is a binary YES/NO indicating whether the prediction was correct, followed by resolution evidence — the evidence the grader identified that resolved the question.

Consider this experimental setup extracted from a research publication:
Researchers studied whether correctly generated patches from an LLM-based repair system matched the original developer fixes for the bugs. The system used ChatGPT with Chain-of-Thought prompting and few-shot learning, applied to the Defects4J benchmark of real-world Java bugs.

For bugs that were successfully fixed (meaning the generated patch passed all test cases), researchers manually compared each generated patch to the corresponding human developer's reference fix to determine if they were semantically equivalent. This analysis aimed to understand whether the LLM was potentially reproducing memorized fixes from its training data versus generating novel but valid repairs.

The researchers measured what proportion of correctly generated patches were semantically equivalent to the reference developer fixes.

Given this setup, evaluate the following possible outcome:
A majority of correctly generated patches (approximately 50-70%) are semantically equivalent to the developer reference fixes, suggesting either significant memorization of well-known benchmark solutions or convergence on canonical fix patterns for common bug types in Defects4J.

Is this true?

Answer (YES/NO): NO